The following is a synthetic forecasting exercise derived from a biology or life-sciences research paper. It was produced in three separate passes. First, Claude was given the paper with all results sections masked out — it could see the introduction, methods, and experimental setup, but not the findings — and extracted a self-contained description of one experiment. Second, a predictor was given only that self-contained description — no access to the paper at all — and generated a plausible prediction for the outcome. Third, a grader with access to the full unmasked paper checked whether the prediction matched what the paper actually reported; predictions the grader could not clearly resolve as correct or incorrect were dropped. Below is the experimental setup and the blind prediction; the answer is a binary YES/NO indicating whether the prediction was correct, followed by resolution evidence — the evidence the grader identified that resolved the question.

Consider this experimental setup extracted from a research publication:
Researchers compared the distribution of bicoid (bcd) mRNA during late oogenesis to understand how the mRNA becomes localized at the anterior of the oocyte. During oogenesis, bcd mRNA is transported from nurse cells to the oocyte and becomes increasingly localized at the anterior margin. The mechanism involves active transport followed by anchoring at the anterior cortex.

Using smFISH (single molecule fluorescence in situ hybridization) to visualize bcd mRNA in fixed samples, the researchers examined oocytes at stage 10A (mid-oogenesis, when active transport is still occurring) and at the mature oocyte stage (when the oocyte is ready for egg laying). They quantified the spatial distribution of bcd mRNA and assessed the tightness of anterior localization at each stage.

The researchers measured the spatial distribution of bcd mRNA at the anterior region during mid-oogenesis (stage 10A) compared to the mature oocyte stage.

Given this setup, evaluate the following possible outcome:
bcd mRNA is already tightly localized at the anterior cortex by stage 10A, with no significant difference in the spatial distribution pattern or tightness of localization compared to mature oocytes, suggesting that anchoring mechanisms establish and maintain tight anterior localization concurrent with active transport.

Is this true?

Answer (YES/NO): NO